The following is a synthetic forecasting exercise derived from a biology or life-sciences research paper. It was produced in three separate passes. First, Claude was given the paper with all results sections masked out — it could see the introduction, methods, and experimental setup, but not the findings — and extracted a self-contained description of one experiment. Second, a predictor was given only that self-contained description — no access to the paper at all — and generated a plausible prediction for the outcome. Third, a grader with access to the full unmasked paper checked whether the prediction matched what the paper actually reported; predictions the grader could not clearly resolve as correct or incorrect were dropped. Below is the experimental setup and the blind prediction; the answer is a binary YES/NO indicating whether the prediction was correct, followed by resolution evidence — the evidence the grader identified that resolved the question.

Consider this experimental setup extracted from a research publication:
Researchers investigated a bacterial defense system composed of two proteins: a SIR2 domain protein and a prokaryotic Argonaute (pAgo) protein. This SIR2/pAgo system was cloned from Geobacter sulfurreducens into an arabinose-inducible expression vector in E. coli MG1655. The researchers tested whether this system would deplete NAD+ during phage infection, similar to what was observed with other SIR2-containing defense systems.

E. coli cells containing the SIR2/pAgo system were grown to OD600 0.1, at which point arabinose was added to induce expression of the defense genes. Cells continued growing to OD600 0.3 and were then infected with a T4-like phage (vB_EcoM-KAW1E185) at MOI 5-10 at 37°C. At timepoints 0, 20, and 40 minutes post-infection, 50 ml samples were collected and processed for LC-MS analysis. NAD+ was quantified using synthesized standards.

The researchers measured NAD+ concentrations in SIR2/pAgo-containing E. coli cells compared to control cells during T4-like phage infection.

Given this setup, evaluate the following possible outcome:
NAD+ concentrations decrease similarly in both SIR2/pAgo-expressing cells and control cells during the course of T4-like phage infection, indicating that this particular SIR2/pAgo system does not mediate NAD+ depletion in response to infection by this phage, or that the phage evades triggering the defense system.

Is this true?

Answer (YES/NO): NO